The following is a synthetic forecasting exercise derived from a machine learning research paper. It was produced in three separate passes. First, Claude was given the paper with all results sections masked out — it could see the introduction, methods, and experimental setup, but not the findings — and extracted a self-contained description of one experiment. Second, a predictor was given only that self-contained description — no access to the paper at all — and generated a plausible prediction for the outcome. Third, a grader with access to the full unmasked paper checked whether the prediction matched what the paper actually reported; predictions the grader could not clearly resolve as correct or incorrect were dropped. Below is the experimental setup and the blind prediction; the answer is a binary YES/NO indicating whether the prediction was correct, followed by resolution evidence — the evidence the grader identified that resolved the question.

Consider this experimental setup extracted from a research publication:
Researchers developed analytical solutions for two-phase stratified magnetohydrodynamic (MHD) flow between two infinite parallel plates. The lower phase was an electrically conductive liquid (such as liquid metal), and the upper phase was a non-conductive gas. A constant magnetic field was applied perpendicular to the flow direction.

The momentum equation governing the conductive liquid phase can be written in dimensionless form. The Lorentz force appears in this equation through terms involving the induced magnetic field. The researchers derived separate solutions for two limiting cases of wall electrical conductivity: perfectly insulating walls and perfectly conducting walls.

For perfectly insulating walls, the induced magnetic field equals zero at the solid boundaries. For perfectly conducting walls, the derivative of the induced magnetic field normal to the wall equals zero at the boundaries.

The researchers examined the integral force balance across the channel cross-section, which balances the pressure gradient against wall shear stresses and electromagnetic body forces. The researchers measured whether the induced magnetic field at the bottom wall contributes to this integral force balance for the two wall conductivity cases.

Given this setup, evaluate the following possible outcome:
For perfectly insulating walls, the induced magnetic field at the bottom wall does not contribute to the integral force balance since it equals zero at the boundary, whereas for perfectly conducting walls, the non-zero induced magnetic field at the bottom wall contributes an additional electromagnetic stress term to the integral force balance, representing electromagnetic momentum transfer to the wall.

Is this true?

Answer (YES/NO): YES